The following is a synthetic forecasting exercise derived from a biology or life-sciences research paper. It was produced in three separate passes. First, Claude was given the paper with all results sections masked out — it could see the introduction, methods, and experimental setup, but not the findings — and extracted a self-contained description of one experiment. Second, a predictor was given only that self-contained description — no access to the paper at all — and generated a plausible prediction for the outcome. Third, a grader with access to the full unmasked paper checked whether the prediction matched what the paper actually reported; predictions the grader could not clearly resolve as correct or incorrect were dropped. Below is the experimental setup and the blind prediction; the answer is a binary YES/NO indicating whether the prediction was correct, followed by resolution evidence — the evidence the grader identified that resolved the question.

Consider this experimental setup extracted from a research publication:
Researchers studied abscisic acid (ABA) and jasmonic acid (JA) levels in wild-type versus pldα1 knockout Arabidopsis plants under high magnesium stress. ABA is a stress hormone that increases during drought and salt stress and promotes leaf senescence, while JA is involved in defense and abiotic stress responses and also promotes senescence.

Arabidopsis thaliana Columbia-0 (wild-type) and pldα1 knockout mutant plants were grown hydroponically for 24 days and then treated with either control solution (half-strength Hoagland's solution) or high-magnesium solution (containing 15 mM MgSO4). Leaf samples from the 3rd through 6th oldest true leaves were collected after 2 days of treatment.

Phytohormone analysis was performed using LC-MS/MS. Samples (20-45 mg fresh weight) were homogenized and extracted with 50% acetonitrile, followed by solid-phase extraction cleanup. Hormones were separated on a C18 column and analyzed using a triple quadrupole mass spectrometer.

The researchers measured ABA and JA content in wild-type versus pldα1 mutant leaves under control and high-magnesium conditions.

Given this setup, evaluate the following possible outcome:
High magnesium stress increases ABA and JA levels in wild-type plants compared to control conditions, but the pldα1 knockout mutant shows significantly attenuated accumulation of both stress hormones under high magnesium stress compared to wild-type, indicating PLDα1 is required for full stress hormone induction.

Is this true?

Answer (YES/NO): NO